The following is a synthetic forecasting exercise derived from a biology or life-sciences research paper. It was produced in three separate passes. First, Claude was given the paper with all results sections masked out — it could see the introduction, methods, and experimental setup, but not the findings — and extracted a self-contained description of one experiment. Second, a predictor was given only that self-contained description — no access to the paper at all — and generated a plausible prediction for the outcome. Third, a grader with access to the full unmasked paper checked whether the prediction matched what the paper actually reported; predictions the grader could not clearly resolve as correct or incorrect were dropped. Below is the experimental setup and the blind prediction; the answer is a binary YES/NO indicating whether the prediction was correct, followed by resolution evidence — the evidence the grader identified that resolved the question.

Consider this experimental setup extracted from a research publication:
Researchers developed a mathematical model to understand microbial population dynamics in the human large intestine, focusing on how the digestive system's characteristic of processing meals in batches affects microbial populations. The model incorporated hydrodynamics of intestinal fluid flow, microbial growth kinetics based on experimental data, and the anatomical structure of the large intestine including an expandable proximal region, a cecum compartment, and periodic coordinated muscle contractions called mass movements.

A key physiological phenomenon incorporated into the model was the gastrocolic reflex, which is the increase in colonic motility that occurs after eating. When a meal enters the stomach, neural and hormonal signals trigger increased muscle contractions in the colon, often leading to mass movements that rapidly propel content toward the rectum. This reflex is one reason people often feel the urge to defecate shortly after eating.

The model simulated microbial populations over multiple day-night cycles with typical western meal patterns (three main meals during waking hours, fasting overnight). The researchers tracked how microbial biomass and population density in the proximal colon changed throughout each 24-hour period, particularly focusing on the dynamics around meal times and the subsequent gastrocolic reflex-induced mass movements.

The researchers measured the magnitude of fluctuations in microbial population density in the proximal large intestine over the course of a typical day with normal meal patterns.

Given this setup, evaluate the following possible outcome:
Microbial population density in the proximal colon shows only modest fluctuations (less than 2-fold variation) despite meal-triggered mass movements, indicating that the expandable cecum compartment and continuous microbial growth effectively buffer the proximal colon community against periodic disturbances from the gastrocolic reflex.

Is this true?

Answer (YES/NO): NO